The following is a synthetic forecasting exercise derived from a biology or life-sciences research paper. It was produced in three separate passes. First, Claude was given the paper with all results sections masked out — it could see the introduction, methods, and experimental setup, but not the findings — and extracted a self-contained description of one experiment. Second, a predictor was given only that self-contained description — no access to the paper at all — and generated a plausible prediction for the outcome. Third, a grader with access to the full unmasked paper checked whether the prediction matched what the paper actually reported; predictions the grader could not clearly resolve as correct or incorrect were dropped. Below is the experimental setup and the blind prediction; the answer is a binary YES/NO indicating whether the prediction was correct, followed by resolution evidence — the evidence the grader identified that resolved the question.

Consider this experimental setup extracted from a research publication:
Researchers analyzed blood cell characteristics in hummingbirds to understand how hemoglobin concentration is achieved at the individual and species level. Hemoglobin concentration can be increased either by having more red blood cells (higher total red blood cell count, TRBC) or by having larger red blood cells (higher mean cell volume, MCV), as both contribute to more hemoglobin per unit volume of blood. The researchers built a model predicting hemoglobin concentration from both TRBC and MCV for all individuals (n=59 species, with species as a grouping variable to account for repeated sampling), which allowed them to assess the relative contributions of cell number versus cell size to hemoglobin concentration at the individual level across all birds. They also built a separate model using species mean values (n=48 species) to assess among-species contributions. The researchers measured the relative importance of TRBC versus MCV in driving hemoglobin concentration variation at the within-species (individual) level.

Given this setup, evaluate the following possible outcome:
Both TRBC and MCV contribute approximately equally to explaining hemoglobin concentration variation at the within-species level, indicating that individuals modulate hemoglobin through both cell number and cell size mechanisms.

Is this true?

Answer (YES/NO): YES